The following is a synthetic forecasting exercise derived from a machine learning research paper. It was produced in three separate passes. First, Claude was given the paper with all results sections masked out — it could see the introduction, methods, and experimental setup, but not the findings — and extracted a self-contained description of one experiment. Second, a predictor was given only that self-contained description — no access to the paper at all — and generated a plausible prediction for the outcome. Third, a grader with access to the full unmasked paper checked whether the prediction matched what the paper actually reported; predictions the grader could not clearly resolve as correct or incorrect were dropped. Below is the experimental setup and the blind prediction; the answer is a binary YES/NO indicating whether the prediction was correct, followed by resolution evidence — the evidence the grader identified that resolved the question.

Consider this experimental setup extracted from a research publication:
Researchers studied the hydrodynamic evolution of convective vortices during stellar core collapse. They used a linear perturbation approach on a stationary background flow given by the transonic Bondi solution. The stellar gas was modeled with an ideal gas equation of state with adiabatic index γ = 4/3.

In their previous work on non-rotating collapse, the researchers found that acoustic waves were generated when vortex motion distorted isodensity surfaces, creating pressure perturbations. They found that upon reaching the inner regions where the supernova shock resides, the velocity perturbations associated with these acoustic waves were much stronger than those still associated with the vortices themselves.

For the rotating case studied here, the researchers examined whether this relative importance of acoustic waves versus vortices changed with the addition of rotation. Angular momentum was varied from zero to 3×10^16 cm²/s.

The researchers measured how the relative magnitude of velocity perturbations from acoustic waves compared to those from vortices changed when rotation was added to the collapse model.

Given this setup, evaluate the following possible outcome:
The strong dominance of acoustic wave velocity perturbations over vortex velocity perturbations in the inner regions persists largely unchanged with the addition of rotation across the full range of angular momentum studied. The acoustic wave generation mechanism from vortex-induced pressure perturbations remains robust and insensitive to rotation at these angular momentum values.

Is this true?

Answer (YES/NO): NO